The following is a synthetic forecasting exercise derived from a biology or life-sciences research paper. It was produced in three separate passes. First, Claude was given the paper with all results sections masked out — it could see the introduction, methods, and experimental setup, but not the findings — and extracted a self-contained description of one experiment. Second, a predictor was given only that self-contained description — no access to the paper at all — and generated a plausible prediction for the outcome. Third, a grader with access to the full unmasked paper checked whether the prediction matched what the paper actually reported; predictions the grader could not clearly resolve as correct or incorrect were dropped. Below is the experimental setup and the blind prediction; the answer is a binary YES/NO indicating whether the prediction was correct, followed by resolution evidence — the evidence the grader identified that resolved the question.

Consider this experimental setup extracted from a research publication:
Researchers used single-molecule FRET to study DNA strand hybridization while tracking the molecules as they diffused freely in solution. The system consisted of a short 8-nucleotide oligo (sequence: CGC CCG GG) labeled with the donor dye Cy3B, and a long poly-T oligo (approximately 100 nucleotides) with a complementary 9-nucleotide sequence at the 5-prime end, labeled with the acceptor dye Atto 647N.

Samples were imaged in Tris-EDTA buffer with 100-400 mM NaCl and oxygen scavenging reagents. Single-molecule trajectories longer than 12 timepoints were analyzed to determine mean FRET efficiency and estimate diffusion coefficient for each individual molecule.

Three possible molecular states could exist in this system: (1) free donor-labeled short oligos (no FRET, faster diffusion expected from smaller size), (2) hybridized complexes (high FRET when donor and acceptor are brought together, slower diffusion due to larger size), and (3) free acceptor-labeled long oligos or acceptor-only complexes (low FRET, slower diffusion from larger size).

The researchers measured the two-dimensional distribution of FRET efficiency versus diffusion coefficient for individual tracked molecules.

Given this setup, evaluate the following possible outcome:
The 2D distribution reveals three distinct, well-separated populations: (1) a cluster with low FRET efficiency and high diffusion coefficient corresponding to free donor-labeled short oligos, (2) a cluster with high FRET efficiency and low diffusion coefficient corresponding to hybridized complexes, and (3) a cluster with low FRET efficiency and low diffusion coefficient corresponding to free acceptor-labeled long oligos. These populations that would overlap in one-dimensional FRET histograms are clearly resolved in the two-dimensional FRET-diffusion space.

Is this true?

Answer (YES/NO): NO